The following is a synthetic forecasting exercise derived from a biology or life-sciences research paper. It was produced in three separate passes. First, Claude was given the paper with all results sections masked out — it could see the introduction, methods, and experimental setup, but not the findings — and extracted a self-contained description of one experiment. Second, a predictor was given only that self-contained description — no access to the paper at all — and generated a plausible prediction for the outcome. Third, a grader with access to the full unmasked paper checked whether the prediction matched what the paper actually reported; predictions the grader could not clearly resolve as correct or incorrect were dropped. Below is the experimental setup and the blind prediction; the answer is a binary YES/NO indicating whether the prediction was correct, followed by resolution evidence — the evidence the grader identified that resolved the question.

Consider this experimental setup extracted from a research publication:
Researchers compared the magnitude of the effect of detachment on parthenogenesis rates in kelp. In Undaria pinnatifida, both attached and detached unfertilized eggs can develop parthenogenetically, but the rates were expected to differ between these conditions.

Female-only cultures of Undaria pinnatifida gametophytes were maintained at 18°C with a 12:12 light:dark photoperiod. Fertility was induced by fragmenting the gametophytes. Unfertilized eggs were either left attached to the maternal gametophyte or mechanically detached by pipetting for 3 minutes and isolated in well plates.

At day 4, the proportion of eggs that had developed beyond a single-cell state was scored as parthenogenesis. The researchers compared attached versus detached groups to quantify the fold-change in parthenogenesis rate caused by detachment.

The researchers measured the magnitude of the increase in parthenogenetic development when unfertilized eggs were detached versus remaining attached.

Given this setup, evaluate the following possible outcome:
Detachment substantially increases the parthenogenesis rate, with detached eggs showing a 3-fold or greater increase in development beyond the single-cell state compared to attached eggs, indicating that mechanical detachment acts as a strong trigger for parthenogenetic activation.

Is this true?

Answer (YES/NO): YES